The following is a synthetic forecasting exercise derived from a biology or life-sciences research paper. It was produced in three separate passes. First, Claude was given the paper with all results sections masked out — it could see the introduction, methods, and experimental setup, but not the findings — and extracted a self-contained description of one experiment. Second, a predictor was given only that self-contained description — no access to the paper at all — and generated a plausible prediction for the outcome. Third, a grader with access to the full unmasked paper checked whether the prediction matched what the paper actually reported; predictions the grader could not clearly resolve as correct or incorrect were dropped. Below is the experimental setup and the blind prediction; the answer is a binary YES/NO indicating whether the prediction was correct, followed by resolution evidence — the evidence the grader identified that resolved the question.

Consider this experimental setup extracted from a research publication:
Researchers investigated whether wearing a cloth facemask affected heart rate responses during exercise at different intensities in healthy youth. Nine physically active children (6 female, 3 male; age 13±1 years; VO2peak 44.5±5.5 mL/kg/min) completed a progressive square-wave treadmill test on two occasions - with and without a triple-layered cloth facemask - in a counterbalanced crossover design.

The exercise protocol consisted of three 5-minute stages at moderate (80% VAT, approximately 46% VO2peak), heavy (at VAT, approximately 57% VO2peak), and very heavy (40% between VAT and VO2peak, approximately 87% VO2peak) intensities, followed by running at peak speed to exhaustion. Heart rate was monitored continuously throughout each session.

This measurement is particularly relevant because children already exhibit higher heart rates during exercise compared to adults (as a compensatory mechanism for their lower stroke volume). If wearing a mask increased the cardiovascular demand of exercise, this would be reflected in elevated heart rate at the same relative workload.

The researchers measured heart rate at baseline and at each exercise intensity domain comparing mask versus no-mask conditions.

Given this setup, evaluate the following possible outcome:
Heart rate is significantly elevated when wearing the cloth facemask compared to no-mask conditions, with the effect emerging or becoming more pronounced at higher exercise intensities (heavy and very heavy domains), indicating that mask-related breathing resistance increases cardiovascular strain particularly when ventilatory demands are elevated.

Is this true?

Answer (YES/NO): NO